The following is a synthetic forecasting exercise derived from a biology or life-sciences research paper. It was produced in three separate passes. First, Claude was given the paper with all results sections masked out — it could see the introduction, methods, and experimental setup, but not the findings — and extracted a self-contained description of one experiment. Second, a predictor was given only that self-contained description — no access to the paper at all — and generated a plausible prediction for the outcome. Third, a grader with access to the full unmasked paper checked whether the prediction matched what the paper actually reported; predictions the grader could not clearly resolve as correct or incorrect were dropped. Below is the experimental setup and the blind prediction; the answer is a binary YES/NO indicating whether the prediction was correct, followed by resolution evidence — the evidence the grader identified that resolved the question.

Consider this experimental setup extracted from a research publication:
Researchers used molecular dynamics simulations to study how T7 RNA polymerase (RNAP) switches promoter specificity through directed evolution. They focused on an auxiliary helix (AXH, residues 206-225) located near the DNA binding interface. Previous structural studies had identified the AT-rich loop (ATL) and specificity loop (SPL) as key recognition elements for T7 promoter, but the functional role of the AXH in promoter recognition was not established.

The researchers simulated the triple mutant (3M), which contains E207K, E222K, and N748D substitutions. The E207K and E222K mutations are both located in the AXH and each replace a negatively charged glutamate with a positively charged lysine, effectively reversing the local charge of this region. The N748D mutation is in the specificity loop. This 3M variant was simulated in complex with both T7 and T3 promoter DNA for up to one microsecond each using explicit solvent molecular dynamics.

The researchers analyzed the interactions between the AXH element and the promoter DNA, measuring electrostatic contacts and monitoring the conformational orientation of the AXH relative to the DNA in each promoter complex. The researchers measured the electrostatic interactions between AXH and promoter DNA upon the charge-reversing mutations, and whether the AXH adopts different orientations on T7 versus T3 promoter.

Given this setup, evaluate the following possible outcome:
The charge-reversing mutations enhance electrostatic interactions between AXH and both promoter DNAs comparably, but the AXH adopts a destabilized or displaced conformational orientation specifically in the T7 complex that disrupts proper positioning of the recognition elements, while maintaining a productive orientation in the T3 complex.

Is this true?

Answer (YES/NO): NO